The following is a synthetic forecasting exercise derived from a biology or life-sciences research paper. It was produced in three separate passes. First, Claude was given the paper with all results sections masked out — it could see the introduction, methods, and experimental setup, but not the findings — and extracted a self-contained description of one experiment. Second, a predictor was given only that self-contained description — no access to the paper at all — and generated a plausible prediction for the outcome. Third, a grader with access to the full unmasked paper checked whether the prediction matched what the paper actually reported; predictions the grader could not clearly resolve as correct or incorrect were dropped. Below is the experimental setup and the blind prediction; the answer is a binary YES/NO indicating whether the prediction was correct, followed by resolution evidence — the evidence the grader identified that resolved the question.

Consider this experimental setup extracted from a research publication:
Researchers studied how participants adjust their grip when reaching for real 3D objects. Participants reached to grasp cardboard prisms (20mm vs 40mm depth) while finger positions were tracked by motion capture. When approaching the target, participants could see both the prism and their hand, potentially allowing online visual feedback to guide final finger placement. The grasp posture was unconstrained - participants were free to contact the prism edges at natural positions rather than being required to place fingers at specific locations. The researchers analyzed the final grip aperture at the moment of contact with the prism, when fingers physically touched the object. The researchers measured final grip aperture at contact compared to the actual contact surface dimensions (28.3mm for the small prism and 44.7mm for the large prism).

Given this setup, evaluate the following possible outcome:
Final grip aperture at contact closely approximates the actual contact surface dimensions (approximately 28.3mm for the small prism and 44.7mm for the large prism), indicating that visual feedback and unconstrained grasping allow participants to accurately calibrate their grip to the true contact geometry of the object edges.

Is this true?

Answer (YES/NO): NO